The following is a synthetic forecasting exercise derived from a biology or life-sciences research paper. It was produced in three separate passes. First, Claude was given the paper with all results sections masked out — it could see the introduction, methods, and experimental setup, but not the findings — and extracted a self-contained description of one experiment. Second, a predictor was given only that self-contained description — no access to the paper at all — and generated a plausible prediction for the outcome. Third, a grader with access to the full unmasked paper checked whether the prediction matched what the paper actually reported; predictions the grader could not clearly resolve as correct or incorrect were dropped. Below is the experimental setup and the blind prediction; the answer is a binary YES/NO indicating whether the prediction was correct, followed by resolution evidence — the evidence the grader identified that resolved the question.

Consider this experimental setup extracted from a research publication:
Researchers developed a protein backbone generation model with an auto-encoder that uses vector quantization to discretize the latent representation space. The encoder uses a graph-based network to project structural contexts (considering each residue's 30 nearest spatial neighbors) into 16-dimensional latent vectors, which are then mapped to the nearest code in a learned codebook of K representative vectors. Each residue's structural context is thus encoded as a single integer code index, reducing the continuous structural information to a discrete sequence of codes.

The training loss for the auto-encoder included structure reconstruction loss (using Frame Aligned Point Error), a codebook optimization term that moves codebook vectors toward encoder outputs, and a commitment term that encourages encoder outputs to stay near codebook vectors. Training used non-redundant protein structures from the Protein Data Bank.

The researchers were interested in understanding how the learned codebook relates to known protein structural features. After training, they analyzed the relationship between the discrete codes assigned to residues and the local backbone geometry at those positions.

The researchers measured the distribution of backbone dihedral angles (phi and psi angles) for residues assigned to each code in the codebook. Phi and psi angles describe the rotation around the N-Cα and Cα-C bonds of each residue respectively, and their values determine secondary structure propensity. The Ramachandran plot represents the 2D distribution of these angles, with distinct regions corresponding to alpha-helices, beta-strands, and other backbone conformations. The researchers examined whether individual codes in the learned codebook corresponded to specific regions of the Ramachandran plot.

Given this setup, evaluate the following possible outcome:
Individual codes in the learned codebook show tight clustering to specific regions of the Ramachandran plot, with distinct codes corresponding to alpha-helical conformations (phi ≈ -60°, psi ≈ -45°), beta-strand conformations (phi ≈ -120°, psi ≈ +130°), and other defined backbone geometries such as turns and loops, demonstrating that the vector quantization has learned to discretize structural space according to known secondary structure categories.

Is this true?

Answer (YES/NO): NO